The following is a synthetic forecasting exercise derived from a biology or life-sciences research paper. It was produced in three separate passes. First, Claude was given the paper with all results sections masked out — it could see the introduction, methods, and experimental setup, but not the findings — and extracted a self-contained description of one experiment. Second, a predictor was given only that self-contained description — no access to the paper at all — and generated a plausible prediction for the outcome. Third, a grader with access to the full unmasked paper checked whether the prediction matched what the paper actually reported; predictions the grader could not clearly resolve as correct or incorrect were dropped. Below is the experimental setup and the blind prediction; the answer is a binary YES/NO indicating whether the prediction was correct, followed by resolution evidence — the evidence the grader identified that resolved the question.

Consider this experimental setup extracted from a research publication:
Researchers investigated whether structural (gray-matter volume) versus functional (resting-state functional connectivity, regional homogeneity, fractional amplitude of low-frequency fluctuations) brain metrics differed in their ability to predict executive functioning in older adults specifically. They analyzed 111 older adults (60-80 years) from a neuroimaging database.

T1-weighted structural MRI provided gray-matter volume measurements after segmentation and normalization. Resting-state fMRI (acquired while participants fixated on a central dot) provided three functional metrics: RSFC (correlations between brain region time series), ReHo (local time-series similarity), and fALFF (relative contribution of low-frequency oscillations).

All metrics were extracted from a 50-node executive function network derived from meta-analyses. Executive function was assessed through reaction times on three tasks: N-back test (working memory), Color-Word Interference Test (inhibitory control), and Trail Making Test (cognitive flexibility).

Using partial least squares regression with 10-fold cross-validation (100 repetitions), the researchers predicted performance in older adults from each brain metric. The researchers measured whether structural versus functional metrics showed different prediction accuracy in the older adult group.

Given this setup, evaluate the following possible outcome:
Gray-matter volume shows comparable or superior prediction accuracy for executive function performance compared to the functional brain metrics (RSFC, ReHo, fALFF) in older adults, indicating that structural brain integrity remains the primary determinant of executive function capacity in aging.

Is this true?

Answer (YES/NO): YES